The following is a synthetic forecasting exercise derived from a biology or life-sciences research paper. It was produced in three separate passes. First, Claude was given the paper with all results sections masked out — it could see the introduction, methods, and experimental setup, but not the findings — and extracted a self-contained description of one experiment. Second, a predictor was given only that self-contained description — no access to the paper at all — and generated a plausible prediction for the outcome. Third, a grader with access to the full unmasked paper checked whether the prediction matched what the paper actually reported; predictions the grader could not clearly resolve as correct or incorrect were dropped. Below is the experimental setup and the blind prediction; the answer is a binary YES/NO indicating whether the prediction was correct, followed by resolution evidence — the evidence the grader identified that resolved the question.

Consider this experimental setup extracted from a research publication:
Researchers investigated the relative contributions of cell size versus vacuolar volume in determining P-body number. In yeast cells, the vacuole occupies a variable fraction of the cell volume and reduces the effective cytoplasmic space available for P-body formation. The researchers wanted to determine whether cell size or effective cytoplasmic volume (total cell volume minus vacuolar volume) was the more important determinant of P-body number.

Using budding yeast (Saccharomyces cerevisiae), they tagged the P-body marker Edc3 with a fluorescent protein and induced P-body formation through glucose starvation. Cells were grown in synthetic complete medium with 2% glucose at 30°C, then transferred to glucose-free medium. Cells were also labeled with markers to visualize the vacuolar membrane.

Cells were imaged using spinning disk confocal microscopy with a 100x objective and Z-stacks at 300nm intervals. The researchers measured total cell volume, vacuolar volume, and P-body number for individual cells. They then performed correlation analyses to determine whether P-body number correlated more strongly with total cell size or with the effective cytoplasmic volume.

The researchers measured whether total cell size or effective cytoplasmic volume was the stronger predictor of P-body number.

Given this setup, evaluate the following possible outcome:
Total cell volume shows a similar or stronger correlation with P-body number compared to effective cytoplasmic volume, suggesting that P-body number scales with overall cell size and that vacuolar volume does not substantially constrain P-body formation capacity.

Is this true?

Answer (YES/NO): YES